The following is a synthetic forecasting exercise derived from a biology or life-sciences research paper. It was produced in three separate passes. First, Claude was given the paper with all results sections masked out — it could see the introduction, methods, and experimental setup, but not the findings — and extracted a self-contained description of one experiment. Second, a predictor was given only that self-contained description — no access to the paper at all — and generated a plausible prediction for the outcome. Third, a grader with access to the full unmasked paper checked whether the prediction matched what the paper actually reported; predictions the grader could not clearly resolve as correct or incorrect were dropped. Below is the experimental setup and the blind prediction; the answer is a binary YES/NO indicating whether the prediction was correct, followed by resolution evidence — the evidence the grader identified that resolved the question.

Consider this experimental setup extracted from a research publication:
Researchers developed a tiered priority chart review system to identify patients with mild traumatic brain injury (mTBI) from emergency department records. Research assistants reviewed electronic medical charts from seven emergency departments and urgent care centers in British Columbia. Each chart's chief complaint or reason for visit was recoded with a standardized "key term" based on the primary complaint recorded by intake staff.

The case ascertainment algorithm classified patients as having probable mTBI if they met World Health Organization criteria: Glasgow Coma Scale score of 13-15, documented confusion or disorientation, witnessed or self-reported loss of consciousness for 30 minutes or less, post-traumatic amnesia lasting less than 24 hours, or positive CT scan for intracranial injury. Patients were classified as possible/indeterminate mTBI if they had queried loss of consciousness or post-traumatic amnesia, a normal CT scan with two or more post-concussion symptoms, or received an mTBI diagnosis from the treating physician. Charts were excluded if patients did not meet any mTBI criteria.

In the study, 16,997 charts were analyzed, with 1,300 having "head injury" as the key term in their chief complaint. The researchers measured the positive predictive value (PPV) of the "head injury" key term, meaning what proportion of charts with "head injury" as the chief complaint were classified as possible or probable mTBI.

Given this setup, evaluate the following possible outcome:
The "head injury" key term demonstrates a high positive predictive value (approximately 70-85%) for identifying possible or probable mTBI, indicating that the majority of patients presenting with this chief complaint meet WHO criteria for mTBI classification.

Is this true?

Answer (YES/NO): NO